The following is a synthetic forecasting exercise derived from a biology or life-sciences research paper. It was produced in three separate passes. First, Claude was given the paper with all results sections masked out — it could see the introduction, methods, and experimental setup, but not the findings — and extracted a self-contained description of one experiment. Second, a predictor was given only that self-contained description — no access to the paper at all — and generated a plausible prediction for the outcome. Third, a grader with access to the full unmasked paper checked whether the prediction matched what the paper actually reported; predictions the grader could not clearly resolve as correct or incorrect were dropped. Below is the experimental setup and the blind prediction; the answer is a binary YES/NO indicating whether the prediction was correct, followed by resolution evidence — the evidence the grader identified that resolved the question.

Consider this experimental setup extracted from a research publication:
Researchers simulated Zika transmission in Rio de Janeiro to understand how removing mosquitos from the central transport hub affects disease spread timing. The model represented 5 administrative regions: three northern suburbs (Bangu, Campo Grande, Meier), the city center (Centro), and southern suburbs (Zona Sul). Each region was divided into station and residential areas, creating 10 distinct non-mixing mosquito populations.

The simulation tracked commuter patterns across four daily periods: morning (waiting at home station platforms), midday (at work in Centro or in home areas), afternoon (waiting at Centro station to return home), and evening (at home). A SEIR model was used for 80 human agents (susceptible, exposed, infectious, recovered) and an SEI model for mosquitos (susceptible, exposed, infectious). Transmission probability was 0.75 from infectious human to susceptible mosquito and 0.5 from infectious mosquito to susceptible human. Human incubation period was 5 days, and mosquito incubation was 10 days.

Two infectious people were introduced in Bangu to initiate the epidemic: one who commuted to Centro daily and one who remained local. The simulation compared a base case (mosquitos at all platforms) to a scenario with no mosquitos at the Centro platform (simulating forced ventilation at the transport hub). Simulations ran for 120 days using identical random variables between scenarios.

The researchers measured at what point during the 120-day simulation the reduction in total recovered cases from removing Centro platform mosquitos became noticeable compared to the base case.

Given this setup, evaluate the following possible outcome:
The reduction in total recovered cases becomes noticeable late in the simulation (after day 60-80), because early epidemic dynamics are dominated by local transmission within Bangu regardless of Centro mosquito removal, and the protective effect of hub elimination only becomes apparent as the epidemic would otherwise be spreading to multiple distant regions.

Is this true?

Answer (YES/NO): YES